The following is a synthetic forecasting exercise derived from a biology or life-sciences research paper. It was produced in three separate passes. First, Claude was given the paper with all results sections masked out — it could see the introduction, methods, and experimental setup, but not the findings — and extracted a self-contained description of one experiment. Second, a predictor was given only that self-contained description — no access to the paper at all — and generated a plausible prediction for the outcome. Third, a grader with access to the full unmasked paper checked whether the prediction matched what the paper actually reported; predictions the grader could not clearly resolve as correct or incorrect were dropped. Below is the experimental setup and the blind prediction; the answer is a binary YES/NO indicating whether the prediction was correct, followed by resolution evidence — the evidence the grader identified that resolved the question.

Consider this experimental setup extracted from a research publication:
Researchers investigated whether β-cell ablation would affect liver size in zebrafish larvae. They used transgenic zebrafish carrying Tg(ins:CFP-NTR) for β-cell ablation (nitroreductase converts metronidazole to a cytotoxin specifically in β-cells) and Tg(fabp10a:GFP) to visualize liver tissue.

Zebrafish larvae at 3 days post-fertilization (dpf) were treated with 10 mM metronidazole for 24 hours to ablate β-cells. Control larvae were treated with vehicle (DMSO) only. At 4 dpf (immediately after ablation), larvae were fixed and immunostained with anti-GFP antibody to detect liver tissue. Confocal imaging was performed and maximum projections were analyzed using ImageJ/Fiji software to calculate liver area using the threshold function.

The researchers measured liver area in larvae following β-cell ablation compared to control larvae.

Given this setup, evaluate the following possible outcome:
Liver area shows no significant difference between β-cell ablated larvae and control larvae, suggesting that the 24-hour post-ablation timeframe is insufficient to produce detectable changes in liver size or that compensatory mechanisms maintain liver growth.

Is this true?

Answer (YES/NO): NO